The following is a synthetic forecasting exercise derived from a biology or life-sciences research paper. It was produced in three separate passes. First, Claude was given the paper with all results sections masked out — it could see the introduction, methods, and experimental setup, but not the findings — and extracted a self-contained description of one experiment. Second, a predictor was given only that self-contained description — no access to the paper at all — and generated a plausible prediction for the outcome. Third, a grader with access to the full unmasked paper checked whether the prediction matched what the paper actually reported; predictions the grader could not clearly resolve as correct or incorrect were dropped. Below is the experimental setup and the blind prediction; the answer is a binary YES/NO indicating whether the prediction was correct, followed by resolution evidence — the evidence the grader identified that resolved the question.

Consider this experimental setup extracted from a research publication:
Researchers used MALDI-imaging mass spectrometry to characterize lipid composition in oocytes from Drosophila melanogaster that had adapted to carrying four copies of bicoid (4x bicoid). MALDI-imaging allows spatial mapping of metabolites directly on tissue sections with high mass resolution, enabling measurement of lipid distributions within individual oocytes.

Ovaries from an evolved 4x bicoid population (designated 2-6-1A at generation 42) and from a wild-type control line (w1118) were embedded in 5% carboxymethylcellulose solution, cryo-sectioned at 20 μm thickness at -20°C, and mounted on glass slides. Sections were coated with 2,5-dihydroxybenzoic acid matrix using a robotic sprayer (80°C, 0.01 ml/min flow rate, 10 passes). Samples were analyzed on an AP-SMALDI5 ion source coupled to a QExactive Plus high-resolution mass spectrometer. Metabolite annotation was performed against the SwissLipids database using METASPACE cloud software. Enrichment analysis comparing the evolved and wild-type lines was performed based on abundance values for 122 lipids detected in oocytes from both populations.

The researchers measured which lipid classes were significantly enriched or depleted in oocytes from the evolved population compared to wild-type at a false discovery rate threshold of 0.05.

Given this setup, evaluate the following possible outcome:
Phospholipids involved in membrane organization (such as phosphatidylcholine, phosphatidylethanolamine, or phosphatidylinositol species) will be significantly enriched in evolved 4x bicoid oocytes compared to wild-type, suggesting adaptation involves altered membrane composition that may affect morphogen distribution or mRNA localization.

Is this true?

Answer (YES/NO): NO